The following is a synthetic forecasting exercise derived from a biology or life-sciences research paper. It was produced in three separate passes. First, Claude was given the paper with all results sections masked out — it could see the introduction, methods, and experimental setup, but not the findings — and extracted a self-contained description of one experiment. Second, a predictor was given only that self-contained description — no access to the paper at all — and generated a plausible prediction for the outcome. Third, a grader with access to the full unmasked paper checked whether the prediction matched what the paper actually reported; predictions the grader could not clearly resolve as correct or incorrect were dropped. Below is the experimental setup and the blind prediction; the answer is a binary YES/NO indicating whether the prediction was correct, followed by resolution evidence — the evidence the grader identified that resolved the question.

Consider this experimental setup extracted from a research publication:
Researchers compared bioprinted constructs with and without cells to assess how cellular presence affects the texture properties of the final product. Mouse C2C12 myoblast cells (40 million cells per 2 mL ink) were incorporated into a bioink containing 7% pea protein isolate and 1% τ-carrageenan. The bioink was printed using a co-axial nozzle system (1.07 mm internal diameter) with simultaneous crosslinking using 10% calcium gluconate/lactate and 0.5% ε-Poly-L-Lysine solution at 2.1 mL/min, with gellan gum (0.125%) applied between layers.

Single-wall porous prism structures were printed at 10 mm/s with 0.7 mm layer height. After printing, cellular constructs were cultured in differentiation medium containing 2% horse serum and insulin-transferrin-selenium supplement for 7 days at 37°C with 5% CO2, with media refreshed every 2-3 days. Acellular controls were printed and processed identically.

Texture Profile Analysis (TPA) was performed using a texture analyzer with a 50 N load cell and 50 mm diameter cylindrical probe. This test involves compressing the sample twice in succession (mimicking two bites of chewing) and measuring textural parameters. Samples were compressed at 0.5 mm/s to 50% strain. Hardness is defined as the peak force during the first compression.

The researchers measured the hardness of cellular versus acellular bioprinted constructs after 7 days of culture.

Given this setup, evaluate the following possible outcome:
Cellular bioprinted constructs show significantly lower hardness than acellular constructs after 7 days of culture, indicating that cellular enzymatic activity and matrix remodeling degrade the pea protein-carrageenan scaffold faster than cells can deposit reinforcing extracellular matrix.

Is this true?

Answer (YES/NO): NO